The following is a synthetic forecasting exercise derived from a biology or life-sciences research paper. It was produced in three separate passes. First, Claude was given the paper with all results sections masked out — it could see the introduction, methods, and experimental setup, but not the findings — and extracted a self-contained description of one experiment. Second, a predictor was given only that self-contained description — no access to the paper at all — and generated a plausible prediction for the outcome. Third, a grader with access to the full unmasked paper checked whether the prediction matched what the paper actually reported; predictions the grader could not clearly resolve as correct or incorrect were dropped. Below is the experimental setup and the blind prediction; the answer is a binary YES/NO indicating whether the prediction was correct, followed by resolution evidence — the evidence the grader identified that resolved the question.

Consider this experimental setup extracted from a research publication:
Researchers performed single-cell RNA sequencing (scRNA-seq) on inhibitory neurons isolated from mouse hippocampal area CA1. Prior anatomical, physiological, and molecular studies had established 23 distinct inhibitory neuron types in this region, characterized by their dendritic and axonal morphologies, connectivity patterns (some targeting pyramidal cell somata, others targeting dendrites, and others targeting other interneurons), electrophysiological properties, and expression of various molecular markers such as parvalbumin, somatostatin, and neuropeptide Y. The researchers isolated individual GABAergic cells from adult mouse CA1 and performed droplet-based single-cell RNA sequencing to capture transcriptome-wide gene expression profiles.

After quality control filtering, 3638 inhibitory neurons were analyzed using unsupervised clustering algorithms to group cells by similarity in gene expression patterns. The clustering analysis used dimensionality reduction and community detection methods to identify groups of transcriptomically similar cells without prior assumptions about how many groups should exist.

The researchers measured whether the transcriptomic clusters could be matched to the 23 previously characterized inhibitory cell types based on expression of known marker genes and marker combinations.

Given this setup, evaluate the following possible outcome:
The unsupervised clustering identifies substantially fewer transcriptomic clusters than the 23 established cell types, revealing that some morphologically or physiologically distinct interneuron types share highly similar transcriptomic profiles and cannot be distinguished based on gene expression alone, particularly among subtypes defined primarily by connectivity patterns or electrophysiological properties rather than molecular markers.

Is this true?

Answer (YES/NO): NO